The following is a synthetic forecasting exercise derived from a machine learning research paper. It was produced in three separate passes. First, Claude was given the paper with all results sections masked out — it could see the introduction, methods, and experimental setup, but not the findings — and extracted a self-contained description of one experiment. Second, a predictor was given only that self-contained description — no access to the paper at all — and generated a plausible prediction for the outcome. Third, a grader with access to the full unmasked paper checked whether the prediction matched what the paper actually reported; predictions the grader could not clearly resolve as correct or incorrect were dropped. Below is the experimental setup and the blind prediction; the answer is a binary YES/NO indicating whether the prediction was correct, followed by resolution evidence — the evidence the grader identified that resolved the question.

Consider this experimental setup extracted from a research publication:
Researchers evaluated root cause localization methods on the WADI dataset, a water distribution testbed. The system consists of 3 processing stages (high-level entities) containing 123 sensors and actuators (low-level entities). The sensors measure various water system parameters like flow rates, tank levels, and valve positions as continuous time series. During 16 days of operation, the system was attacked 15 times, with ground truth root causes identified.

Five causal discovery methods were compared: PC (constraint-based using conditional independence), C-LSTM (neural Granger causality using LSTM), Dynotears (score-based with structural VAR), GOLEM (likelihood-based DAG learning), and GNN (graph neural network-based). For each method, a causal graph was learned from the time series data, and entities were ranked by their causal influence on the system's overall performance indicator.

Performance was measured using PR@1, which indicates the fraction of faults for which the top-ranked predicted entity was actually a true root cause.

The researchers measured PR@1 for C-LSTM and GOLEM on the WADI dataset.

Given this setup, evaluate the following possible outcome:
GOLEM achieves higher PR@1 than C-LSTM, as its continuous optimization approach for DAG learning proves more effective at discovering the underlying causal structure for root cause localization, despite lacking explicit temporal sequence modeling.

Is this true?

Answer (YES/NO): NO